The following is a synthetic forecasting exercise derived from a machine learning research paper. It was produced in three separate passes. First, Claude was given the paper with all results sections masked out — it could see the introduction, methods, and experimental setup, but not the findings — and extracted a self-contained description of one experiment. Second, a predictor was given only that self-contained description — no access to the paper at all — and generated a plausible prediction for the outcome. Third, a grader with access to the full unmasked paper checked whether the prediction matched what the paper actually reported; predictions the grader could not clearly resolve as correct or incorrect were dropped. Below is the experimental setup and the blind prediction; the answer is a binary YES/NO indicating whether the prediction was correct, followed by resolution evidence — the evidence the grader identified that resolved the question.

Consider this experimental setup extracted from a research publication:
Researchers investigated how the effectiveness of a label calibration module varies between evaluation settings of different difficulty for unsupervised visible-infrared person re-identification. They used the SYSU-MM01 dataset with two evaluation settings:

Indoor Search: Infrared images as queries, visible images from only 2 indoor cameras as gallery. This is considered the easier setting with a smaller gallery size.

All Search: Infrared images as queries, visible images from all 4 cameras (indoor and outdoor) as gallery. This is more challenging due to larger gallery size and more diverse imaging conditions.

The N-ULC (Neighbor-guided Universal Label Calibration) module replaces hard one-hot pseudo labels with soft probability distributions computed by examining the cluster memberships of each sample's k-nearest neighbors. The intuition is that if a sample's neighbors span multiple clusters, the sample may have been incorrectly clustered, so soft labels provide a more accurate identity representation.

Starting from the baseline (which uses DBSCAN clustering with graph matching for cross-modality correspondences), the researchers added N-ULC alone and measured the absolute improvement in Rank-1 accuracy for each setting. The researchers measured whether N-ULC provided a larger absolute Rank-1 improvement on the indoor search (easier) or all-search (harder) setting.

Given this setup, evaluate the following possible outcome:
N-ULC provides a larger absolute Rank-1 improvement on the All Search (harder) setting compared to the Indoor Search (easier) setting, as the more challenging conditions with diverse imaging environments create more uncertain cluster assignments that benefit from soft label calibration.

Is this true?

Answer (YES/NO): NO